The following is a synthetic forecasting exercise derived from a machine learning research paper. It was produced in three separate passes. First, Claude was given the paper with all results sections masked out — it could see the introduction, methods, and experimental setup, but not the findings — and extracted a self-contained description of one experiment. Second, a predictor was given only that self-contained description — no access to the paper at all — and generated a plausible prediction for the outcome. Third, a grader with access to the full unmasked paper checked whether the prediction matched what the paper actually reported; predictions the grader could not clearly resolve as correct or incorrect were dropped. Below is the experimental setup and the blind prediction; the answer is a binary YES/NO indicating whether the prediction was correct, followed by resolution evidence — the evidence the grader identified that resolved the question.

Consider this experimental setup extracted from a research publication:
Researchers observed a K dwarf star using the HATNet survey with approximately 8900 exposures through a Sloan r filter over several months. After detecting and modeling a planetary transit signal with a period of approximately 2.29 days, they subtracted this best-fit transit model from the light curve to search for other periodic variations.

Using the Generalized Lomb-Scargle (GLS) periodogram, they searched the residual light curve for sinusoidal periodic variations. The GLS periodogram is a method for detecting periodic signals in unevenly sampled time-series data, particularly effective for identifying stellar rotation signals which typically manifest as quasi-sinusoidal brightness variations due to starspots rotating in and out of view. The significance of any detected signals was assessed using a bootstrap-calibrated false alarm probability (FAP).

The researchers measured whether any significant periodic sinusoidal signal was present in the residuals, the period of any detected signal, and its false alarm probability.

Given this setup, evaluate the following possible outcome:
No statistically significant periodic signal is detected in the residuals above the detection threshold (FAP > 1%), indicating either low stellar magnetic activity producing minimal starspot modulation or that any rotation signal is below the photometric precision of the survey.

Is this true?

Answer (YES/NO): NO